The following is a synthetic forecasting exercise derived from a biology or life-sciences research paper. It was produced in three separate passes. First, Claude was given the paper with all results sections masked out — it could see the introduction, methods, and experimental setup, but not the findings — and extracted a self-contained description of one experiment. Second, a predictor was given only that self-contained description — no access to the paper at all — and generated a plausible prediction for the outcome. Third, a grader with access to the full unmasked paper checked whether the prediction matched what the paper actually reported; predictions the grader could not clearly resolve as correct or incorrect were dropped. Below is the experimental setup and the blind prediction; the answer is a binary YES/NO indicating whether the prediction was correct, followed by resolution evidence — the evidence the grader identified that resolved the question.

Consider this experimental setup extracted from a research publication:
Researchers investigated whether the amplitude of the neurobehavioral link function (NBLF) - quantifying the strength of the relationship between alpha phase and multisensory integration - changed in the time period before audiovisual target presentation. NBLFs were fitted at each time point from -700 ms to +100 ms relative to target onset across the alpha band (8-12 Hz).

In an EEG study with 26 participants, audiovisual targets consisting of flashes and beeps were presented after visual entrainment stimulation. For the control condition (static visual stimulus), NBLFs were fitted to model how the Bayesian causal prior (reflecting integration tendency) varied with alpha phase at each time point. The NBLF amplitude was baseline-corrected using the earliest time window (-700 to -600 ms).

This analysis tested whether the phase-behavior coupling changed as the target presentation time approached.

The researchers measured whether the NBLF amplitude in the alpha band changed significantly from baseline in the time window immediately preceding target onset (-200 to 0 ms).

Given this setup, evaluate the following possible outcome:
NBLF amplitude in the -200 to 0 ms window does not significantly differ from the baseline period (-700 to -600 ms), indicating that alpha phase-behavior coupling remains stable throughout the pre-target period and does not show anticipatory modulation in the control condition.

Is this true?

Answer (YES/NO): NO